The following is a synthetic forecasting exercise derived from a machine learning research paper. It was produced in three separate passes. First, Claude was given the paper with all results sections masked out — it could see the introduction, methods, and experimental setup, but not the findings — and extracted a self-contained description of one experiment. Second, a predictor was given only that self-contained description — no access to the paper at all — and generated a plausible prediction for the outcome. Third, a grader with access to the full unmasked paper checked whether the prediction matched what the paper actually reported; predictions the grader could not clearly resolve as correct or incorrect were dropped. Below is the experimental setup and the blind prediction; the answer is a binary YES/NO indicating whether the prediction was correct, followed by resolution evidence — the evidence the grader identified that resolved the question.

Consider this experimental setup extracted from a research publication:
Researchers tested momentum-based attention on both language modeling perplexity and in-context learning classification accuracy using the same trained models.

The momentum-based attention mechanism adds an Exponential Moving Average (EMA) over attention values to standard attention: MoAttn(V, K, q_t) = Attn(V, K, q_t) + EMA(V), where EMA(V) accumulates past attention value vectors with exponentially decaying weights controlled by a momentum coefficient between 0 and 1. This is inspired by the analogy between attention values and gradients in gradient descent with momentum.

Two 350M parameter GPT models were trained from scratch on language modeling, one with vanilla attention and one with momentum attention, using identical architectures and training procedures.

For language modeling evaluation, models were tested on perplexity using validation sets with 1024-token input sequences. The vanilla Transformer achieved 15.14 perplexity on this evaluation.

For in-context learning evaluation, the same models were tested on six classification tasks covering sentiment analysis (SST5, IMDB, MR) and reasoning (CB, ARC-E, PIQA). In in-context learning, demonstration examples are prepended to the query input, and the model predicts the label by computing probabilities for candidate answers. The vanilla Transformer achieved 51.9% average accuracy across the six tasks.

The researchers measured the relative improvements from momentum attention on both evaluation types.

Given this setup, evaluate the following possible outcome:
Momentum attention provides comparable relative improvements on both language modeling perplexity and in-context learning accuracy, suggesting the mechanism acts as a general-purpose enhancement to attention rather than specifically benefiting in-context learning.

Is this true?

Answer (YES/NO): NO